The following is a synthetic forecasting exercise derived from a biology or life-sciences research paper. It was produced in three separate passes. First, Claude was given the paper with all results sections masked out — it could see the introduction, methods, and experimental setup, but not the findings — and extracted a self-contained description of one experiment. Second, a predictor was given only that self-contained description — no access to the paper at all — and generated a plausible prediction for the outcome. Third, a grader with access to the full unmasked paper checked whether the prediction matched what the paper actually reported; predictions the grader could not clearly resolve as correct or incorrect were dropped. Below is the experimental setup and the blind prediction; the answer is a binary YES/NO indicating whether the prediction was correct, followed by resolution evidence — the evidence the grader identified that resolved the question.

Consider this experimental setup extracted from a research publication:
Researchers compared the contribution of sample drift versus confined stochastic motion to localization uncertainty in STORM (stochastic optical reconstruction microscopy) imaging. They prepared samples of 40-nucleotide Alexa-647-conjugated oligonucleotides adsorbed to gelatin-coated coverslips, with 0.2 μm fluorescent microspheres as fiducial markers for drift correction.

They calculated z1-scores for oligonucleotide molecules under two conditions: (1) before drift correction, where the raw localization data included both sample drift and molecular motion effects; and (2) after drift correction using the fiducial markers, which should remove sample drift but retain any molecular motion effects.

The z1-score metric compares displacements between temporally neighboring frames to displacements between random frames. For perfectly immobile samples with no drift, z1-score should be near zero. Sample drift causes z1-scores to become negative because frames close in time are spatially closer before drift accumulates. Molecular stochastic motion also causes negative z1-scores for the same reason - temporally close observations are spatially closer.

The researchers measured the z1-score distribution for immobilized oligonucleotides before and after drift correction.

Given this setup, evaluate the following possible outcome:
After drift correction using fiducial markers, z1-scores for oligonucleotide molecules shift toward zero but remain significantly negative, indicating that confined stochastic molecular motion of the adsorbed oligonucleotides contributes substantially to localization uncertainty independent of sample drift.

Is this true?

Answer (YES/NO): YES